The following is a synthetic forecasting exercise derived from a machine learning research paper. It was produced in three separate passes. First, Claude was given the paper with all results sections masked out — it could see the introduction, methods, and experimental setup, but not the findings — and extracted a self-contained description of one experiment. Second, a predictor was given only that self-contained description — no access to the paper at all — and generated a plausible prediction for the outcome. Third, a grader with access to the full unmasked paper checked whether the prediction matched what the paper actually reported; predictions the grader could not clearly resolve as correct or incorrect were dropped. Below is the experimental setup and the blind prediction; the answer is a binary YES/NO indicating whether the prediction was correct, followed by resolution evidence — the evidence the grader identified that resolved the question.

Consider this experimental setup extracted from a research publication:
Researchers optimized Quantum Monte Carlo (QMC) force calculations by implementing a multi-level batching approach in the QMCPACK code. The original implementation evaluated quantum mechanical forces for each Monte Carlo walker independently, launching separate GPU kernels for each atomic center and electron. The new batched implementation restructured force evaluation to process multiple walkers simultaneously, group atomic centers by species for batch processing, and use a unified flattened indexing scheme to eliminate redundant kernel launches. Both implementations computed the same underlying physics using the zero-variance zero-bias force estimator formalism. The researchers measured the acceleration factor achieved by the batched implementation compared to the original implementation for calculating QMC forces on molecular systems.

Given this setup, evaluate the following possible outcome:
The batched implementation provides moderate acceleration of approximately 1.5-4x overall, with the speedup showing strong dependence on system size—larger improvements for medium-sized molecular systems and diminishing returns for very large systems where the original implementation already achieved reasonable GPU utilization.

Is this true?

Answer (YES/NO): NO